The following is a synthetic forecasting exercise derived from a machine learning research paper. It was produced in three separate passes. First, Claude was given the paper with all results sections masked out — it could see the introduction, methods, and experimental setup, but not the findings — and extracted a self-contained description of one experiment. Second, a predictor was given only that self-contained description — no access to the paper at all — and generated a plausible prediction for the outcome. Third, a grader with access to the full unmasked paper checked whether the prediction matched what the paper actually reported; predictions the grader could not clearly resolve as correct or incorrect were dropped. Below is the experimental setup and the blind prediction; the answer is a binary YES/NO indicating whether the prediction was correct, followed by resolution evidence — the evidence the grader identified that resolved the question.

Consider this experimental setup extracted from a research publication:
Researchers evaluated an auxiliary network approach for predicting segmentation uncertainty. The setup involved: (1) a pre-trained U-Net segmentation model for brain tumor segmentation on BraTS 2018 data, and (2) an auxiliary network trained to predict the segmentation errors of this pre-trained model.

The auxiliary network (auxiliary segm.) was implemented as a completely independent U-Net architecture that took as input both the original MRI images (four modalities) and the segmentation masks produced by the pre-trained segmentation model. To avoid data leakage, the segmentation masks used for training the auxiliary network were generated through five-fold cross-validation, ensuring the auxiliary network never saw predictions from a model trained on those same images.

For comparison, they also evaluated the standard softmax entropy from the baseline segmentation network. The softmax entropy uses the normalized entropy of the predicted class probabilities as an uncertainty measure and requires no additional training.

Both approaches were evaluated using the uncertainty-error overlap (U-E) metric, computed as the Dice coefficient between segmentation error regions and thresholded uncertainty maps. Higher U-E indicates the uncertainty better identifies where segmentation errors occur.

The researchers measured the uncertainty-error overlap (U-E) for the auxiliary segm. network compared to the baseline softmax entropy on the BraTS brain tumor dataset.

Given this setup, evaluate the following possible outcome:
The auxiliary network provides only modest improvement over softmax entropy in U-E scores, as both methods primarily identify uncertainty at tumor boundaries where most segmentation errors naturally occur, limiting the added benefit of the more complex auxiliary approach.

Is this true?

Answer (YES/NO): NO